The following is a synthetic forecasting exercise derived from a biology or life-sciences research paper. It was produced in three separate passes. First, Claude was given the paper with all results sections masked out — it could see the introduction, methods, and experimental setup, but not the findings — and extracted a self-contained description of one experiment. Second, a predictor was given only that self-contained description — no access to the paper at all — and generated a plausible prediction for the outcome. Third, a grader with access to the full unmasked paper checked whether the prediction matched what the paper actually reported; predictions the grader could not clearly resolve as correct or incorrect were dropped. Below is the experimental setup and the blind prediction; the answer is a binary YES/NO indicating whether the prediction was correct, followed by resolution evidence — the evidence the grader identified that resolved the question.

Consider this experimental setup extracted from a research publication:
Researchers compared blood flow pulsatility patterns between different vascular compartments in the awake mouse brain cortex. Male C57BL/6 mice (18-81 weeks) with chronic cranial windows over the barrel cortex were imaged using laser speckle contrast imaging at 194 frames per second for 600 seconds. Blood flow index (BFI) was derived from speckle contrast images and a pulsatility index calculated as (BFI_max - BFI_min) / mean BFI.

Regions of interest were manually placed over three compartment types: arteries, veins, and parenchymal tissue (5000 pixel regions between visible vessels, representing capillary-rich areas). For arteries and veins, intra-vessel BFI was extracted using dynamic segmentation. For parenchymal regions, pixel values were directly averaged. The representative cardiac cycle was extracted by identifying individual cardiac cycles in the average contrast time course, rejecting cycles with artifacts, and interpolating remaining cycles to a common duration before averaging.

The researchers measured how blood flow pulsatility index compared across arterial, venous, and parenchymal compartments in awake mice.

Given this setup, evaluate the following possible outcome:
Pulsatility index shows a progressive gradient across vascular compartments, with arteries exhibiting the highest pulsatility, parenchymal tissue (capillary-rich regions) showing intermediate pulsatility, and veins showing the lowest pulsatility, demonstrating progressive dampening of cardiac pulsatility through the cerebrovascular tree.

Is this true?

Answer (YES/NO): YES